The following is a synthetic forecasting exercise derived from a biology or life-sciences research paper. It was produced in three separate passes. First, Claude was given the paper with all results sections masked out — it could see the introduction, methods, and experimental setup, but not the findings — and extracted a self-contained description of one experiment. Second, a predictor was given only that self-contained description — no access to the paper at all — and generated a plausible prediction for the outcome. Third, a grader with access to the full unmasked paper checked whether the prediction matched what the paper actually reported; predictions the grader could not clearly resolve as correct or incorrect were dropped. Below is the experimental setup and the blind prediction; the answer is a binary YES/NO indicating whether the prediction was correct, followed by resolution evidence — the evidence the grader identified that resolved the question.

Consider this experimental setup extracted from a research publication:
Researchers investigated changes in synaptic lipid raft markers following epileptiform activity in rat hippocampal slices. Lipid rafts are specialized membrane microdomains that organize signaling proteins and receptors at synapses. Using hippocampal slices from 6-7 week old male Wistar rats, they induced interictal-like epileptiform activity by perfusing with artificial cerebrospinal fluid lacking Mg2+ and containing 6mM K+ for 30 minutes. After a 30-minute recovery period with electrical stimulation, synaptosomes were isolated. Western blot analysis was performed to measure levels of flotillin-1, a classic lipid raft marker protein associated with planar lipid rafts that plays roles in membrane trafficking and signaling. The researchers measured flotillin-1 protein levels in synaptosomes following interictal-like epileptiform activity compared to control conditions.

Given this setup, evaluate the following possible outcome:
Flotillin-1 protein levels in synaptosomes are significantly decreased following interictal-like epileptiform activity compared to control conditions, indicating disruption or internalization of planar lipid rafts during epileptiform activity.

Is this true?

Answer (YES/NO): YES